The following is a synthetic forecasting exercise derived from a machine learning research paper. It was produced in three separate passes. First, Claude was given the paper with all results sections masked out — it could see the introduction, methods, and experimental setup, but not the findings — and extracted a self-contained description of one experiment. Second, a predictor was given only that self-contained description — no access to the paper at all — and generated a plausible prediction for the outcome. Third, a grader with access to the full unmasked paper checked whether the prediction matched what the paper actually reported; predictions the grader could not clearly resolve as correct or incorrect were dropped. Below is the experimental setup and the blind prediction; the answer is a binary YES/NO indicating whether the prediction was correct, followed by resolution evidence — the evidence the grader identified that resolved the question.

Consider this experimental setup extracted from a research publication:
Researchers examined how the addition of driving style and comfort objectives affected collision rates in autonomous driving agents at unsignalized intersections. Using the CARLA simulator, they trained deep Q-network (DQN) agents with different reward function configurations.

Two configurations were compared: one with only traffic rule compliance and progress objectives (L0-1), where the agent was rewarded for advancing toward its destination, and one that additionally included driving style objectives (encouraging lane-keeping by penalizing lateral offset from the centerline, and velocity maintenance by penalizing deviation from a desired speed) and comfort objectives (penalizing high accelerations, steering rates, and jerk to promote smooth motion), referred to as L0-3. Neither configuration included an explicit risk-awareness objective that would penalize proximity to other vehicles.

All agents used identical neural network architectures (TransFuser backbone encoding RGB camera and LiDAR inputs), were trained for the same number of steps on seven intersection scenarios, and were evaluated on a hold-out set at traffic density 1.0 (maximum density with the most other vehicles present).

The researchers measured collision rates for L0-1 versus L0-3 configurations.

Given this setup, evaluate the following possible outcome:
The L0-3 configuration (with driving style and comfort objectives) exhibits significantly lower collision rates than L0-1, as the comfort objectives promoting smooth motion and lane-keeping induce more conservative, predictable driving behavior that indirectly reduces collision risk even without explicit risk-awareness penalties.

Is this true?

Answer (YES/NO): NO